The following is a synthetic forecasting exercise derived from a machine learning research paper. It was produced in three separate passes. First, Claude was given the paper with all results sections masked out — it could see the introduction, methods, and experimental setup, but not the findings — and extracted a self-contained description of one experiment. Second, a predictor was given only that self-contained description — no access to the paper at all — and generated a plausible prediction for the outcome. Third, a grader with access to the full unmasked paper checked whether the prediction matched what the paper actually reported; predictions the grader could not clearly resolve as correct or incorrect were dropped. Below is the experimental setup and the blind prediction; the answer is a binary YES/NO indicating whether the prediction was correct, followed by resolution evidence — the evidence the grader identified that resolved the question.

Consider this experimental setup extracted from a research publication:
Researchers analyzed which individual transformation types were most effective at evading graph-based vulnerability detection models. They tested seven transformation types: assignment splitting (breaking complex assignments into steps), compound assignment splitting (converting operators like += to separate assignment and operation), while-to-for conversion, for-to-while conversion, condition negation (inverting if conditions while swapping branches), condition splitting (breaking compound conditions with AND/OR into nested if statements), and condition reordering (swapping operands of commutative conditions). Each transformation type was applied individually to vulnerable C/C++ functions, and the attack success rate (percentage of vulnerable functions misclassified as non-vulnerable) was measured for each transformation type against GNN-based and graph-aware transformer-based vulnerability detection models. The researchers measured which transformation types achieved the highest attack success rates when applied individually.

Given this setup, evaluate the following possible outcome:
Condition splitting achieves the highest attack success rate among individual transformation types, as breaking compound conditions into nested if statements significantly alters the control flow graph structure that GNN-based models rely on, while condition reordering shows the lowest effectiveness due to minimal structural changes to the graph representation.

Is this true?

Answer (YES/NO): NO